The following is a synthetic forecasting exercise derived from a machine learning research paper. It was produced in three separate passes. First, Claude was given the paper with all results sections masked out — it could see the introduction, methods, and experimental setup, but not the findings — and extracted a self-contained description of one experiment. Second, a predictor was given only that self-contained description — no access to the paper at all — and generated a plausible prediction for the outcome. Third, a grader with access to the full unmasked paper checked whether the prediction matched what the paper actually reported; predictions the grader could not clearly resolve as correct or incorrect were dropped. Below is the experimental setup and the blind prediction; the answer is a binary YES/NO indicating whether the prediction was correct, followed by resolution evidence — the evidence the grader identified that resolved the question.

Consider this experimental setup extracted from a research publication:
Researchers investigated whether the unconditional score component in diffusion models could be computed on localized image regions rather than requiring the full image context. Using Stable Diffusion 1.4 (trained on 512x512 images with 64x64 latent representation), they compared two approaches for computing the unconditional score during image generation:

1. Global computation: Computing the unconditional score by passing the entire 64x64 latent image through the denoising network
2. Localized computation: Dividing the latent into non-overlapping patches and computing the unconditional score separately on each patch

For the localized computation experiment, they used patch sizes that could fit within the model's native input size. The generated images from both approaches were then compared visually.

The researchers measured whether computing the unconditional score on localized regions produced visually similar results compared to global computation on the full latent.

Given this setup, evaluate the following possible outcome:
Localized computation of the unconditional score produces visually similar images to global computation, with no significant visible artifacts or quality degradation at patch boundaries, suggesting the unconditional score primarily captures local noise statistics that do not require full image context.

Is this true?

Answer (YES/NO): YES